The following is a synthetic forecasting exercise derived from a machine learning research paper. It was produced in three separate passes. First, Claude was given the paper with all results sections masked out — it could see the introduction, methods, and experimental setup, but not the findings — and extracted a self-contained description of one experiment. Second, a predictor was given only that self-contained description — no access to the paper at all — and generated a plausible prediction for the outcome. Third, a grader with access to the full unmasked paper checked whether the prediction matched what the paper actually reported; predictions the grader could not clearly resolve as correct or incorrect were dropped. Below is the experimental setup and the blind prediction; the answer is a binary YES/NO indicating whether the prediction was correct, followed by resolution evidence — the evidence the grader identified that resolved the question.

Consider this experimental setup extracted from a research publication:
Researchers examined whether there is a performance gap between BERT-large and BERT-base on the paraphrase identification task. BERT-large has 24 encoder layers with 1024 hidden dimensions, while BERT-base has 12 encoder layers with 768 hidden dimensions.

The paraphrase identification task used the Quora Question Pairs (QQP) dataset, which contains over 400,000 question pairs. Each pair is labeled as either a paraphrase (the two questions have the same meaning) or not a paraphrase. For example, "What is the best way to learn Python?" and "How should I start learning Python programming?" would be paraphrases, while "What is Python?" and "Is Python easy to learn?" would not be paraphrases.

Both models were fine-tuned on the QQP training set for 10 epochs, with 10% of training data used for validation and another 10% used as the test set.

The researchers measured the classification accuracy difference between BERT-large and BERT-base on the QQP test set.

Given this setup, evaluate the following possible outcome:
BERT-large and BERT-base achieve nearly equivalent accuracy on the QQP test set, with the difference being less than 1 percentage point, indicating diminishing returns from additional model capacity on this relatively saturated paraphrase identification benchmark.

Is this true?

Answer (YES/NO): YES